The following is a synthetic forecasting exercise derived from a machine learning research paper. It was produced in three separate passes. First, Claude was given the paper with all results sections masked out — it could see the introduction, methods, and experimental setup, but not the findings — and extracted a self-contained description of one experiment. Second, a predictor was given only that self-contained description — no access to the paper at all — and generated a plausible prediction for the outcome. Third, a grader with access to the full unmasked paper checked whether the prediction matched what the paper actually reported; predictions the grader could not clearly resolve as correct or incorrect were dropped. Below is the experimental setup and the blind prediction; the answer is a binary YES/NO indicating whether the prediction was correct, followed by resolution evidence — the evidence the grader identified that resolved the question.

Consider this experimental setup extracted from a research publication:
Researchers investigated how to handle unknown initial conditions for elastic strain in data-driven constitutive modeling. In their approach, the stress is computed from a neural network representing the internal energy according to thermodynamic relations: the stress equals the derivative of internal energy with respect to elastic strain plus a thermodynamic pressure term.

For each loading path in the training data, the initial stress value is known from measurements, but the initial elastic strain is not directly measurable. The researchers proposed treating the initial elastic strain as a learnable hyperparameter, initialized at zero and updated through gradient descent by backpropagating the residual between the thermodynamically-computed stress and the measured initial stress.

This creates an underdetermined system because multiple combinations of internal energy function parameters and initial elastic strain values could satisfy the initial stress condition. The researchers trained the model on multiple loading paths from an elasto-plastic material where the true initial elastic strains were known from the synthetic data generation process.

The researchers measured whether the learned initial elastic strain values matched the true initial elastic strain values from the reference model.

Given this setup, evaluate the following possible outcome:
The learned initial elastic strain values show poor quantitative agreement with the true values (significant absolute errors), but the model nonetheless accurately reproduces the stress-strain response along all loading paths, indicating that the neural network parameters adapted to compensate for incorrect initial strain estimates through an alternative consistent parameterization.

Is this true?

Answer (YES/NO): NO